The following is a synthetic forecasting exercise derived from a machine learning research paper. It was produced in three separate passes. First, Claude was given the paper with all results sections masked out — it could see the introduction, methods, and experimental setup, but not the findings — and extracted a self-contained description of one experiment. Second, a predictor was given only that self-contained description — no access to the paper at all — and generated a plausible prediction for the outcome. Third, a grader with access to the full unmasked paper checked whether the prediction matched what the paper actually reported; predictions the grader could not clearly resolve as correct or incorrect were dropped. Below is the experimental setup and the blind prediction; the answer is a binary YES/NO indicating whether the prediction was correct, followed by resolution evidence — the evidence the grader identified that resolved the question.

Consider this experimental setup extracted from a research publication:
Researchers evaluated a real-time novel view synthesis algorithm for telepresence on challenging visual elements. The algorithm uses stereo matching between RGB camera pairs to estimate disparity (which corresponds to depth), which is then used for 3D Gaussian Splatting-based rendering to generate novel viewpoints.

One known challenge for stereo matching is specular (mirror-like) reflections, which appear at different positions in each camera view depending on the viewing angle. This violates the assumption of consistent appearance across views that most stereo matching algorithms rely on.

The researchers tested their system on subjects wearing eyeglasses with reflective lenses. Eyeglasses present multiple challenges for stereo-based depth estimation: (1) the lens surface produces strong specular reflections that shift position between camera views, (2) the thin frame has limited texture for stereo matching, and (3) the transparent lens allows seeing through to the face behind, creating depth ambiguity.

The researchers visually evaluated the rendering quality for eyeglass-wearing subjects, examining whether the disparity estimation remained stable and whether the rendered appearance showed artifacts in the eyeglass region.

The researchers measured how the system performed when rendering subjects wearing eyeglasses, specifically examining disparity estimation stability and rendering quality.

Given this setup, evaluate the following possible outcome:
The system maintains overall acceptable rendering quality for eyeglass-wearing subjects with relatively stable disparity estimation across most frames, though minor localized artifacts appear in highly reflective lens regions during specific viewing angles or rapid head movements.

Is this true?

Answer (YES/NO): NO